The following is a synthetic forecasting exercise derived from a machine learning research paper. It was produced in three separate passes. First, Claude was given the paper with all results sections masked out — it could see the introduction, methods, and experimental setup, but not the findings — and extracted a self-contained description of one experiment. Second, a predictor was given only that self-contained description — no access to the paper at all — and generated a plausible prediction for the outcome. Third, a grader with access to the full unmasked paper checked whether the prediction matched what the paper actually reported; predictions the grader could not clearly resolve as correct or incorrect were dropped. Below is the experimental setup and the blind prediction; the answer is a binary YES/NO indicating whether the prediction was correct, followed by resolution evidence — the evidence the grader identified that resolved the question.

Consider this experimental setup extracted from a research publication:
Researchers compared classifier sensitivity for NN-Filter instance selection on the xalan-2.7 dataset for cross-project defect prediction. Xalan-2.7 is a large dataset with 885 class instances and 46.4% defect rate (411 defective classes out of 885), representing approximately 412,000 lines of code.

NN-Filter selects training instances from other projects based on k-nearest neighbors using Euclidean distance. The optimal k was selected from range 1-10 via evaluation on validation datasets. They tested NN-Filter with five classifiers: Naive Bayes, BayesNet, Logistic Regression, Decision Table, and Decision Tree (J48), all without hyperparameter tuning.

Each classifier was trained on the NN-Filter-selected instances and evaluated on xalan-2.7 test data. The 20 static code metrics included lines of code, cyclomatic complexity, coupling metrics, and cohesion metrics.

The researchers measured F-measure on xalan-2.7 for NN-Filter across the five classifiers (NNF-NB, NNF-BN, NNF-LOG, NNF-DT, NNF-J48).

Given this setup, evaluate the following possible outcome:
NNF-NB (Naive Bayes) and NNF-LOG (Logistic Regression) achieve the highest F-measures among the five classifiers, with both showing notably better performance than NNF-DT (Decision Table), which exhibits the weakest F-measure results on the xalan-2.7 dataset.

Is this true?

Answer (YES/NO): NO